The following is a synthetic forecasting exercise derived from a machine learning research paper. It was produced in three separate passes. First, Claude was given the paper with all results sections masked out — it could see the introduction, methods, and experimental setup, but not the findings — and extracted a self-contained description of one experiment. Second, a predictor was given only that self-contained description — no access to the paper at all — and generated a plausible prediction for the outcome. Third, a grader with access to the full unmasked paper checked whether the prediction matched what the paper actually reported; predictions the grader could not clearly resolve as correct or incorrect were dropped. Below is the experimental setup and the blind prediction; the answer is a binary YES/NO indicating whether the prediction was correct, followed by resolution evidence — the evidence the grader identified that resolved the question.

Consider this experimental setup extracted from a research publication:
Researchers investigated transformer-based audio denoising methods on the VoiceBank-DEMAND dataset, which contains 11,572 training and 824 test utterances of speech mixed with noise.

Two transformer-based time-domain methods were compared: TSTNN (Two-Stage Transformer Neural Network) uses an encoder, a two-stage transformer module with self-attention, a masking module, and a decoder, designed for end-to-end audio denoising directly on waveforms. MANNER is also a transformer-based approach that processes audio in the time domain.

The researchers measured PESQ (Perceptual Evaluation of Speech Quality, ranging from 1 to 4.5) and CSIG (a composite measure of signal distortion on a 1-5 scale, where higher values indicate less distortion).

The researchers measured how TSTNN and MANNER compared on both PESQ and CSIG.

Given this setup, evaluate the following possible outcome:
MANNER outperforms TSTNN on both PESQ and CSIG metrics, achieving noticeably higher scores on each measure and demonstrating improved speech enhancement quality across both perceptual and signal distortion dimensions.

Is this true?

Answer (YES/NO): YES